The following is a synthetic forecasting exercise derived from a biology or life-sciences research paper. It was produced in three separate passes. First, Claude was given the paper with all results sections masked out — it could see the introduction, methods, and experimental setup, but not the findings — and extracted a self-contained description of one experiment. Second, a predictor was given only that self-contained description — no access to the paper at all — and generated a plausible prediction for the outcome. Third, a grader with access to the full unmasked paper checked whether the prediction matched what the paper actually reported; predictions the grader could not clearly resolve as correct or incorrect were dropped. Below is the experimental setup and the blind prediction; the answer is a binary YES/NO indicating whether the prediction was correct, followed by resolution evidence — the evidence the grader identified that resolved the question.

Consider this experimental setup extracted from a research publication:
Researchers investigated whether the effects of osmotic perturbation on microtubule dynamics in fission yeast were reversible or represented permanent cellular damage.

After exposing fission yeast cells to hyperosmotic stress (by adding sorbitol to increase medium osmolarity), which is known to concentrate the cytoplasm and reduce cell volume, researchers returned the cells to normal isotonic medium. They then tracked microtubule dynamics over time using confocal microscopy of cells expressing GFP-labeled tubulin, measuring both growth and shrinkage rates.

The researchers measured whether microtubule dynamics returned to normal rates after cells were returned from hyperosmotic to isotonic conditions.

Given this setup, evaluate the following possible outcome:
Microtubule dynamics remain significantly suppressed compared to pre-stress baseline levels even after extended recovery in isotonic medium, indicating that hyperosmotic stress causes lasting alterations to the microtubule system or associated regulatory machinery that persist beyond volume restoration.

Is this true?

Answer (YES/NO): NO